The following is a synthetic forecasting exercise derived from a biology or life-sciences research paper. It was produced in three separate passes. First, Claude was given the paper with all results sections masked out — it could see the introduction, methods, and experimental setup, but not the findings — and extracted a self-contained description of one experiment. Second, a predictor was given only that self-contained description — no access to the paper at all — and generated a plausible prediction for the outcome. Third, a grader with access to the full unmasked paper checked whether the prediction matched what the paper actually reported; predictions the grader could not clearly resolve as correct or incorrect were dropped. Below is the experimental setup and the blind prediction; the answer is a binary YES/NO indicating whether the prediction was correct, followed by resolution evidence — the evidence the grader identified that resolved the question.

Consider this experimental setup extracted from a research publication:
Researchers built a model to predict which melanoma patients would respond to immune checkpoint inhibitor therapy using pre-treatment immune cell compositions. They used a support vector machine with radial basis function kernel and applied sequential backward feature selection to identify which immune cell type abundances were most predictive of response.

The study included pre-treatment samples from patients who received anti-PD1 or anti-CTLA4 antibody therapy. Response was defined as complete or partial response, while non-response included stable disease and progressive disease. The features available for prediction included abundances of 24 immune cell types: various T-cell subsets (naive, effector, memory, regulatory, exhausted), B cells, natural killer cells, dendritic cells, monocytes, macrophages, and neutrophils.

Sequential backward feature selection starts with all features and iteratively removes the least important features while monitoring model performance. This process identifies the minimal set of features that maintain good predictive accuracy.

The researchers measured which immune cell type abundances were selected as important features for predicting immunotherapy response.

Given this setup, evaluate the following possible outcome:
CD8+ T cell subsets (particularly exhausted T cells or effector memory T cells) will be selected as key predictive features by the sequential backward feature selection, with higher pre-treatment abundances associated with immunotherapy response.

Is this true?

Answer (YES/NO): NO